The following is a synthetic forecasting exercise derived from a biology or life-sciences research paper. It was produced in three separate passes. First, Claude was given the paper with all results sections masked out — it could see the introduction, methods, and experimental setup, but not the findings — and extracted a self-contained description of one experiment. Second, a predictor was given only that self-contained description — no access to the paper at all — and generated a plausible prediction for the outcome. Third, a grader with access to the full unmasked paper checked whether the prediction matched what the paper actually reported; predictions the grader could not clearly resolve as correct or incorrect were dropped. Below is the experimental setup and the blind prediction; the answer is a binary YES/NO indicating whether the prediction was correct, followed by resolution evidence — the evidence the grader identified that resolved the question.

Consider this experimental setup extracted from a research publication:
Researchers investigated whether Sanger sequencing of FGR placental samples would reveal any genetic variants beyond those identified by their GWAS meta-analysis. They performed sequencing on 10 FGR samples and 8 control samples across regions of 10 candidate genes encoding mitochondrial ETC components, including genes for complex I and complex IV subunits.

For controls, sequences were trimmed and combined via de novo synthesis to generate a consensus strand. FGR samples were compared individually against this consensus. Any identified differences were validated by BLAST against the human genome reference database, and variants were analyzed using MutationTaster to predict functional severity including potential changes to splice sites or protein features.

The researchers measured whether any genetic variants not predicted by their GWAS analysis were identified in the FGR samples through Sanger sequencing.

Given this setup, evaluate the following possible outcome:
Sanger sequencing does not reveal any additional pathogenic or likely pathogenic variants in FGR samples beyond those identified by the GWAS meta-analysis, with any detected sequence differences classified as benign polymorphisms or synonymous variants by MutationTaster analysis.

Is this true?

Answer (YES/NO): NO